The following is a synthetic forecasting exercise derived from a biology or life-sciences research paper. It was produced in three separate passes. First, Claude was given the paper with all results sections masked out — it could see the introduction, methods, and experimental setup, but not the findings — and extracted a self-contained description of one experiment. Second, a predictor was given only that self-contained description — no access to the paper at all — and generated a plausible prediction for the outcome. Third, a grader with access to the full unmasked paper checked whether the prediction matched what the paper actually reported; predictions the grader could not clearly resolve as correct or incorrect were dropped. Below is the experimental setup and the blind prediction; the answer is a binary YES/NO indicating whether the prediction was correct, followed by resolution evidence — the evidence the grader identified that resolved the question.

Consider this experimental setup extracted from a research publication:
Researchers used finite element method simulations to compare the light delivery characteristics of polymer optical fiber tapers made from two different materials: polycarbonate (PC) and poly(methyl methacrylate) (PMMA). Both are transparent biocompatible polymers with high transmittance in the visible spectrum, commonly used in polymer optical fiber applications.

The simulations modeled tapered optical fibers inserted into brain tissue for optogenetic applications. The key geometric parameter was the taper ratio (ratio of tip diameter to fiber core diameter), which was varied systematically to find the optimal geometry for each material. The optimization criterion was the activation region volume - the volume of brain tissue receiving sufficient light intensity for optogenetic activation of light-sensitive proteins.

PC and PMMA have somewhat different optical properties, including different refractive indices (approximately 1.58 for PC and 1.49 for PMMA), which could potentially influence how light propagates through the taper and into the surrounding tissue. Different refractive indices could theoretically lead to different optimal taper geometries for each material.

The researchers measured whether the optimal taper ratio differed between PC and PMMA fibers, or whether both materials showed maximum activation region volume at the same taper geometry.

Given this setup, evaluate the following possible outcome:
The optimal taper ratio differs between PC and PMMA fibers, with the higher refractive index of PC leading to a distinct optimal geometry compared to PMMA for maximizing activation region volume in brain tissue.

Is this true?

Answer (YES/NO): NO